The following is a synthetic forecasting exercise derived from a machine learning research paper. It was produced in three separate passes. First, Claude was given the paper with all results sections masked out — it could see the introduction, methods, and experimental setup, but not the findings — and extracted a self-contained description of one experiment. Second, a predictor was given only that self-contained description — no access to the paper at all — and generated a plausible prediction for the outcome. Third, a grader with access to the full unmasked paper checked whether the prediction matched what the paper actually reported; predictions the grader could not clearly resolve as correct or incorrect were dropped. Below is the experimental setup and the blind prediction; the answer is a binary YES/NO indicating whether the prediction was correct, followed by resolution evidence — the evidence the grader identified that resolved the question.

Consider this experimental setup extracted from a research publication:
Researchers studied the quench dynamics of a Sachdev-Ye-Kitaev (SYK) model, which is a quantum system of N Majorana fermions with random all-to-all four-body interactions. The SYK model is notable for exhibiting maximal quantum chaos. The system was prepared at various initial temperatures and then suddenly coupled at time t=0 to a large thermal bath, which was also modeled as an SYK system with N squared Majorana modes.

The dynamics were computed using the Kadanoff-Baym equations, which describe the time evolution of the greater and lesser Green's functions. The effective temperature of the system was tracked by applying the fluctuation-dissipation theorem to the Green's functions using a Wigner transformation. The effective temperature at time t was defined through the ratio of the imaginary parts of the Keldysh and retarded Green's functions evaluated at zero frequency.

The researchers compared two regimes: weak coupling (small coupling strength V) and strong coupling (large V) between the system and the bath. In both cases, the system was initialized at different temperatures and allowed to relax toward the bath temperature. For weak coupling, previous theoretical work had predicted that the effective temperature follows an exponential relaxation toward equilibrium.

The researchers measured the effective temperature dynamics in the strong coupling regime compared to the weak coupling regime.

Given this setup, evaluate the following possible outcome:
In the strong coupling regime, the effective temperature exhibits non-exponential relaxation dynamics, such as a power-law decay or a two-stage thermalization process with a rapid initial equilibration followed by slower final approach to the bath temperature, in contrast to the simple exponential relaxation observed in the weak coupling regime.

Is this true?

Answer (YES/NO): NO